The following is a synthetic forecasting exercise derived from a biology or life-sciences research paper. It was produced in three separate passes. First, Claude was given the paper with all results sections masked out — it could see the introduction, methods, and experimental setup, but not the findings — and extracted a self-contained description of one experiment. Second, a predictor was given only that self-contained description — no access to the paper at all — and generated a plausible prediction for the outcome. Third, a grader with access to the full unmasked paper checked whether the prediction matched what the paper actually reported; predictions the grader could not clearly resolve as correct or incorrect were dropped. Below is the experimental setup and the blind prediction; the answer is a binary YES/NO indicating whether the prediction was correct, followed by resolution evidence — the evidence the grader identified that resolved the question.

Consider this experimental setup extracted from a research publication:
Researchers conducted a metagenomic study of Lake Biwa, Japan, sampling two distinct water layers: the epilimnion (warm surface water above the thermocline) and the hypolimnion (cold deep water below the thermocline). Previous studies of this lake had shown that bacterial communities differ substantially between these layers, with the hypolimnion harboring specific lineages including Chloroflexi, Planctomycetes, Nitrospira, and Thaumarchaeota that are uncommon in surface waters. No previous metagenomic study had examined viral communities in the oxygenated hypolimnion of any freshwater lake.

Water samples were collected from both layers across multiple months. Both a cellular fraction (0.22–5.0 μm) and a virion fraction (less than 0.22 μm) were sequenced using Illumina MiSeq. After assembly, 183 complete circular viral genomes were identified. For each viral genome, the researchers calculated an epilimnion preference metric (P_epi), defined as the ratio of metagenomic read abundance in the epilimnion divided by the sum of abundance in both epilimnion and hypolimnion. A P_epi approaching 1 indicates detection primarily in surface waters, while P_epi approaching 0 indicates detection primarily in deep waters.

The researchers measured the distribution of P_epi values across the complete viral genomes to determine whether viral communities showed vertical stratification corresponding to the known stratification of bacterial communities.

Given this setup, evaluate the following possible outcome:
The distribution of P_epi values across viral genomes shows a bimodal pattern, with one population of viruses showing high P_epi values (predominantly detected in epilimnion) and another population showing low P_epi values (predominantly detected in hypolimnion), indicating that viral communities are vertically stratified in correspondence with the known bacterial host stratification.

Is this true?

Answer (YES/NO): YES